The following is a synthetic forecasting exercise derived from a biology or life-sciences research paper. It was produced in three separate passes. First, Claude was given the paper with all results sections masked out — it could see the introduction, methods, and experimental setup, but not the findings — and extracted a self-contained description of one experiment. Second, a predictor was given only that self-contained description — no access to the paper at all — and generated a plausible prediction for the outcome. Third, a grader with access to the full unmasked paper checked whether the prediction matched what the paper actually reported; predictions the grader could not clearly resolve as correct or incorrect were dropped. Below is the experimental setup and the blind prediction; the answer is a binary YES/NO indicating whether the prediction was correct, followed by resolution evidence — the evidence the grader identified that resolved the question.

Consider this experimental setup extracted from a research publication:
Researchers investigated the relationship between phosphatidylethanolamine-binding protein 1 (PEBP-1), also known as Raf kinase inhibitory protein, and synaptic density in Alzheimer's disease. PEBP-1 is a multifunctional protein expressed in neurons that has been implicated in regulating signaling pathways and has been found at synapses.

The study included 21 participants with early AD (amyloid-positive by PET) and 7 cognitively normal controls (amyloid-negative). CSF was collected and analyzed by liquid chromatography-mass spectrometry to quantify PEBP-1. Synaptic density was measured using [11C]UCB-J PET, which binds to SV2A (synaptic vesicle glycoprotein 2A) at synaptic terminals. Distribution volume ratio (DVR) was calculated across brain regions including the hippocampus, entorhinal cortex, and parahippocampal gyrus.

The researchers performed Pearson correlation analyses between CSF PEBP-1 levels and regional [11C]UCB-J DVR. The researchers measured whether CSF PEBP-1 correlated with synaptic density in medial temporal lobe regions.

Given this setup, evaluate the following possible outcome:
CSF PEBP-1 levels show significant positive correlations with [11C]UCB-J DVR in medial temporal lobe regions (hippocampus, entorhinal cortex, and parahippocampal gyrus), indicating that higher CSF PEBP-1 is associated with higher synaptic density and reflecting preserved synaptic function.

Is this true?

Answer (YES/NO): NO